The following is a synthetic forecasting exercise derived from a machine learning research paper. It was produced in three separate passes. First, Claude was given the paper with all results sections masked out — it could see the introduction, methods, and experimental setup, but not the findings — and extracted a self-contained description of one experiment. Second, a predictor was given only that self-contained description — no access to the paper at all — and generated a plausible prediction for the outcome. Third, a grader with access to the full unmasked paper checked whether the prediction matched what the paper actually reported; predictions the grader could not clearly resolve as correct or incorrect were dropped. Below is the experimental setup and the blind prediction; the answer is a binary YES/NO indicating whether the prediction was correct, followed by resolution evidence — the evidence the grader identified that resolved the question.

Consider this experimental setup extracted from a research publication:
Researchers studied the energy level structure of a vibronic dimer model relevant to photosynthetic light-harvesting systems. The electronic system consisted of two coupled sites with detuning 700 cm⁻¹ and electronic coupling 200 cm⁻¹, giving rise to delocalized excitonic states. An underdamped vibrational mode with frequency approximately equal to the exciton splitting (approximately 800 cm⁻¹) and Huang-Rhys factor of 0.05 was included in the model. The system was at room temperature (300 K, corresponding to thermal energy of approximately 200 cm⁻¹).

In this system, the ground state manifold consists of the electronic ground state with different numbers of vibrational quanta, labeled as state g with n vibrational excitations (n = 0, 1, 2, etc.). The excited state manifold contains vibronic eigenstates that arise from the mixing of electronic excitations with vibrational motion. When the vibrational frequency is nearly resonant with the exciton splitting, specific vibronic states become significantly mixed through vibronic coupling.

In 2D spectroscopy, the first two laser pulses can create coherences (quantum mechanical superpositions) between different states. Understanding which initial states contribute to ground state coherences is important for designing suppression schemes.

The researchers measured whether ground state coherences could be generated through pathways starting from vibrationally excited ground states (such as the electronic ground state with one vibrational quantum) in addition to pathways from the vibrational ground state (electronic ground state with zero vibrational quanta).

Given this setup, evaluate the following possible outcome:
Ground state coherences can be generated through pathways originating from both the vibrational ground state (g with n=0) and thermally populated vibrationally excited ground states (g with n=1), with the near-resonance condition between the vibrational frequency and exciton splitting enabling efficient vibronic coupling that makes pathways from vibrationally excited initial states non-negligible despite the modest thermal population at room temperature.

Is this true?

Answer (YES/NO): NO